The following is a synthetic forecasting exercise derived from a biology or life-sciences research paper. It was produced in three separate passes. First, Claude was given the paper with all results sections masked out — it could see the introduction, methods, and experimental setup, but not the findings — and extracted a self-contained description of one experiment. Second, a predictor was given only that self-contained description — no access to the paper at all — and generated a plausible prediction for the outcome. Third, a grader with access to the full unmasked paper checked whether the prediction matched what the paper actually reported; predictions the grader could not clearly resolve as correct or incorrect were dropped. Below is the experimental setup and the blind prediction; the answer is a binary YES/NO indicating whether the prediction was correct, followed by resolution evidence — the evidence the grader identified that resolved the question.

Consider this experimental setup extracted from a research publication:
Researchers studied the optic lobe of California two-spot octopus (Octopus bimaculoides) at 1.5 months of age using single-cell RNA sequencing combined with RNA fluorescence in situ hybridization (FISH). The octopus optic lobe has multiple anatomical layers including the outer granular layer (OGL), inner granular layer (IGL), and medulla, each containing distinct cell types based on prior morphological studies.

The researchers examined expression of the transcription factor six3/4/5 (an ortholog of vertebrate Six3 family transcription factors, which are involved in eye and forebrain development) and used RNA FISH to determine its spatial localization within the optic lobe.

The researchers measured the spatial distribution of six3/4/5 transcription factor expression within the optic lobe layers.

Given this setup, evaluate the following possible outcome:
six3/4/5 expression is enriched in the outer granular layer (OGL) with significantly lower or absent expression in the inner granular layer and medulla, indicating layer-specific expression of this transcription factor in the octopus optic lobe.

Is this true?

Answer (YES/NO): YES